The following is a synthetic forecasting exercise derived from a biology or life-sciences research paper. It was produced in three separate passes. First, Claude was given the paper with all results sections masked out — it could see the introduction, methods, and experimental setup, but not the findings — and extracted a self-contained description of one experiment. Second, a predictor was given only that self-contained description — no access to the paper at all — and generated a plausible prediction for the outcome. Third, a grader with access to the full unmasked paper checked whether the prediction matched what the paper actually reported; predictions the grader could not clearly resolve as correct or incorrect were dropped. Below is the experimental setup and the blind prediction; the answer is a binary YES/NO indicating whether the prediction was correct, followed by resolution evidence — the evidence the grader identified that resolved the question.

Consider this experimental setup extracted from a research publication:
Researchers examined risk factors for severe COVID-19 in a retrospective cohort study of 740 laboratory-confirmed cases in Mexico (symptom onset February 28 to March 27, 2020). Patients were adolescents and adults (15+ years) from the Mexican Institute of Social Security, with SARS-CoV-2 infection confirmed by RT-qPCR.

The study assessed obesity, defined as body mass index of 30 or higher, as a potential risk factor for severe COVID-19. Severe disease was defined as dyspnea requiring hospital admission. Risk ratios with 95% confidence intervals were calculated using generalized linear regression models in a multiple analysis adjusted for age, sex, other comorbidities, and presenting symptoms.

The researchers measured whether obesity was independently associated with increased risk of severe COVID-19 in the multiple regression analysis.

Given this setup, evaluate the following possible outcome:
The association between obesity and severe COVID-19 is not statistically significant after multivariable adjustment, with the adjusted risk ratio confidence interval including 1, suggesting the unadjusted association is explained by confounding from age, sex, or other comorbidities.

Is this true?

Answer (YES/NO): YES